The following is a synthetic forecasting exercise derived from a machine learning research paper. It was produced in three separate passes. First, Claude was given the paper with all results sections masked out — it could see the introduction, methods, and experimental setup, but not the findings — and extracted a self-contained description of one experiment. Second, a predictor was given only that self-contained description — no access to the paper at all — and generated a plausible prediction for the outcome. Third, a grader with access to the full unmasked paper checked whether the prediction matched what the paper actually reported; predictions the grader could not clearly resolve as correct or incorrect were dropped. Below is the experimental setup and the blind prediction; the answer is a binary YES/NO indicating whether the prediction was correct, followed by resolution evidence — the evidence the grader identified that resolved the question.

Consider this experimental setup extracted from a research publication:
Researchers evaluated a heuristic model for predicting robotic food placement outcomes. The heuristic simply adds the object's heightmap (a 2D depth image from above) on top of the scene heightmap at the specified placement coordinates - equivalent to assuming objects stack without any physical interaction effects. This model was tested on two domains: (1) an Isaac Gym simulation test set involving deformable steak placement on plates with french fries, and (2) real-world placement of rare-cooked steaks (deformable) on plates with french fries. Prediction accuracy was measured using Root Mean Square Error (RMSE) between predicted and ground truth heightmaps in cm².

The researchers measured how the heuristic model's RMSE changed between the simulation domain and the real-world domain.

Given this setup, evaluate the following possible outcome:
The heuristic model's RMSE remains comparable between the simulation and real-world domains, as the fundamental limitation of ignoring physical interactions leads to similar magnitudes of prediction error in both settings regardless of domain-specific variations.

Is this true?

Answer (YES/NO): NO